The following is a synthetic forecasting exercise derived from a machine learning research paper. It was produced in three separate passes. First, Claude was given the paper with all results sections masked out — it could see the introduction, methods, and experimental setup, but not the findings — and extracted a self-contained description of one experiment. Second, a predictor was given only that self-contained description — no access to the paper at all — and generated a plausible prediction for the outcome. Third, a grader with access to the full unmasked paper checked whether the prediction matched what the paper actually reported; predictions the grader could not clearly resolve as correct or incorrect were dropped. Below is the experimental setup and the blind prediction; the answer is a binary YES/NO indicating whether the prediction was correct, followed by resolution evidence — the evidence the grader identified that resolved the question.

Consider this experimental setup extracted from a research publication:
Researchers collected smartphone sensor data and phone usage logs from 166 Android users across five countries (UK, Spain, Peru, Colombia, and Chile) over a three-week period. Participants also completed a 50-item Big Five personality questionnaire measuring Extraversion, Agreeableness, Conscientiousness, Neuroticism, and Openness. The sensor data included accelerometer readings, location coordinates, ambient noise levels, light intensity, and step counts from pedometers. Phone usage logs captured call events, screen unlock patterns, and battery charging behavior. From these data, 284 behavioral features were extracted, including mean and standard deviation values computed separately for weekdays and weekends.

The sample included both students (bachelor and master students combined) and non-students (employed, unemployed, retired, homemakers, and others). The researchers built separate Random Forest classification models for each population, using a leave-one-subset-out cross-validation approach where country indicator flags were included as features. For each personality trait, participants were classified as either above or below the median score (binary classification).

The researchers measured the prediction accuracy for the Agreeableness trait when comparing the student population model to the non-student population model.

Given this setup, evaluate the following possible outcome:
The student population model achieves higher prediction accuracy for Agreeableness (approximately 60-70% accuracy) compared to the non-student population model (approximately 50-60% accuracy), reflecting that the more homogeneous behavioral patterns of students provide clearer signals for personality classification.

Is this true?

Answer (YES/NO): NO